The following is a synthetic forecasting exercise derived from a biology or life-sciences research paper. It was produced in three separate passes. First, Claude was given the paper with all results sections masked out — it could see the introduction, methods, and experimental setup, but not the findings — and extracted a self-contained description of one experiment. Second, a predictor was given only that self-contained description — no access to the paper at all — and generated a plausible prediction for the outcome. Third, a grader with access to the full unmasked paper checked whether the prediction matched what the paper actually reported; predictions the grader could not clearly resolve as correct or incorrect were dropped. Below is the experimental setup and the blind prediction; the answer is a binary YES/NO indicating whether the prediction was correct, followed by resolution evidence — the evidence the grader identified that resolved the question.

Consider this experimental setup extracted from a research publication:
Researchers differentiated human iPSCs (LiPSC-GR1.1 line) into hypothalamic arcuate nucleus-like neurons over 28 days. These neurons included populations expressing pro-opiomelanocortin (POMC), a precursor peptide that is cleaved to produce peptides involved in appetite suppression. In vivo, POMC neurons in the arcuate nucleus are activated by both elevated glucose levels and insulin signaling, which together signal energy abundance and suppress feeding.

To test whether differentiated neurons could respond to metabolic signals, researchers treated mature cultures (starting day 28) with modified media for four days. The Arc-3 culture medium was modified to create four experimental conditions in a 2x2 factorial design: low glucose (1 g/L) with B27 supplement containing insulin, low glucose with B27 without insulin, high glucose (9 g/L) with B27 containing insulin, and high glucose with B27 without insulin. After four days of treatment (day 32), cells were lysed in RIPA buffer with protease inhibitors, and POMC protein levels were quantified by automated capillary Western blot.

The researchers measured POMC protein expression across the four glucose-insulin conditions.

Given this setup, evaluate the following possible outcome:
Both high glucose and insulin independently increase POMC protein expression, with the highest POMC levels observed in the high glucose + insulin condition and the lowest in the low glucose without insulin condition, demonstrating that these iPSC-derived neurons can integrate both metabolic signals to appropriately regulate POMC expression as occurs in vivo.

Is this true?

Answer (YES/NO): NO